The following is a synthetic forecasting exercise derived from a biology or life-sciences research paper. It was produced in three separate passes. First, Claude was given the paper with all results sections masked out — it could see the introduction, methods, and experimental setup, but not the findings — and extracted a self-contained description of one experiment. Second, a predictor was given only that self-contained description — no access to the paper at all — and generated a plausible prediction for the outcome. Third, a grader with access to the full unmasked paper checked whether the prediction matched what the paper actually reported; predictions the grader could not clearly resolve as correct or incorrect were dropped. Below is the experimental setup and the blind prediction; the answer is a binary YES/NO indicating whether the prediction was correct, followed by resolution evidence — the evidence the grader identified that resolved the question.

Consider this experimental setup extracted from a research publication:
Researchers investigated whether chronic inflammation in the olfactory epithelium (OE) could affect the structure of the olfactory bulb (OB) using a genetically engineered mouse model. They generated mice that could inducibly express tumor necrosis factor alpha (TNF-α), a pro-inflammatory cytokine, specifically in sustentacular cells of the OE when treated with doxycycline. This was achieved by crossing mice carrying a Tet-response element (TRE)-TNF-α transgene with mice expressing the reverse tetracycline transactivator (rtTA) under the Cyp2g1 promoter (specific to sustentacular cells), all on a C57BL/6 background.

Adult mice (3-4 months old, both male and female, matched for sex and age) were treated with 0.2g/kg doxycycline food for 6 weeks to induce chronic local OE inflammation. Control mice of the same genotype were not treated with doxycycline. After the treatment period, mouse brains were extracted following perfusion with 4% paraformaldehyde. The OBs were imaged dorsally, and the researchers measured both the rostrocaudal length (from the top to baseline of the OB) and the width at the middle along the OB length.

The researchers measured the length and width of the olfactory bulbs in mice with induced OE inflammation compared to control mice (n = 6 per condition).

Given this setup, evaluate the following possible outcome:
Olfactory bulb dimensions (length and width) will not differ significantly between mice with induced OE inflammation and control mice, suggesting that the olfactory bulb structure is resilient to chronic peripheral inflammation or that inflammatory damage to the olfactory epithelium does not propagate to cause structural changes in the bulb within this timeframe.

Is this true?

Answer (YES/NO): NO